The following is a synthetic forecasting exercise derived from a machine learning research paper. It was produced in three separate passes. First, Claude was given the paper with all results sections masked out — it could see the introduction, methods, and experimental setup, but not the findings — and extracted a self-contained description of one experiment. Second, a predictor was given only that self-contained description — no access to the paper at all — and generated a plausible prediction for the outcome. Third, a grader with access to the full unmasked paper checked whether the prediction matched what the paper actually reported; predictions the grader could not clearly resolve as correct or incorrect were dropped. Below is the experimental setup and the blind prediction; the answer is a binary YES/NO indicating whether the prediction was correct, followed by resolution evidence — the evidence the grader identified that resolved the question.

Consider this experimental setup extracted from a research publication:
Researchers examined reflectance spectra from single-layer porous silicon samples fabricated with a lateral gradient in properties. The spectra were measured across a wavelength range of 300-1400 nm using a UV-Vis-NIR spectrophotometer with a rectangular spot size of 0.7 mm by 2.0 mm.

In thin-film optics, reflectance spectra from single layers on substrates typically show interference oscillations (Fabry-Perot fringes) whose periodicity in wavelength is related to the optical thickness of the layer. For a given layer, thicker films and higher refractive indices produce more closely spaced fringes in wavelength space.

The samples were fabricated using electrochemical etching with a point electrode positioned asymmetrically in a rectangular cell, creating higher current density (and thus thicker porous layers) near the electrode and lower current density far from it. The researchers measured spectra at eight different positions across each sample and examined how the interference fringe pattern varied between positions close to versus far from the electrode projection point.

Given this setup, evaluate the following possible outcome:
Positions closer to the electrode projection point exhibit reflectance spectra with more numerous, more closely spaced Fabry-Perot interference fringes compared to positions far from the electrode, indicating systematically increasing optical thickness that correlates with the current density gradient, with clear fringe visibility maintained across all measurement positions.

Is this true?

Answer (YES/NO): NO